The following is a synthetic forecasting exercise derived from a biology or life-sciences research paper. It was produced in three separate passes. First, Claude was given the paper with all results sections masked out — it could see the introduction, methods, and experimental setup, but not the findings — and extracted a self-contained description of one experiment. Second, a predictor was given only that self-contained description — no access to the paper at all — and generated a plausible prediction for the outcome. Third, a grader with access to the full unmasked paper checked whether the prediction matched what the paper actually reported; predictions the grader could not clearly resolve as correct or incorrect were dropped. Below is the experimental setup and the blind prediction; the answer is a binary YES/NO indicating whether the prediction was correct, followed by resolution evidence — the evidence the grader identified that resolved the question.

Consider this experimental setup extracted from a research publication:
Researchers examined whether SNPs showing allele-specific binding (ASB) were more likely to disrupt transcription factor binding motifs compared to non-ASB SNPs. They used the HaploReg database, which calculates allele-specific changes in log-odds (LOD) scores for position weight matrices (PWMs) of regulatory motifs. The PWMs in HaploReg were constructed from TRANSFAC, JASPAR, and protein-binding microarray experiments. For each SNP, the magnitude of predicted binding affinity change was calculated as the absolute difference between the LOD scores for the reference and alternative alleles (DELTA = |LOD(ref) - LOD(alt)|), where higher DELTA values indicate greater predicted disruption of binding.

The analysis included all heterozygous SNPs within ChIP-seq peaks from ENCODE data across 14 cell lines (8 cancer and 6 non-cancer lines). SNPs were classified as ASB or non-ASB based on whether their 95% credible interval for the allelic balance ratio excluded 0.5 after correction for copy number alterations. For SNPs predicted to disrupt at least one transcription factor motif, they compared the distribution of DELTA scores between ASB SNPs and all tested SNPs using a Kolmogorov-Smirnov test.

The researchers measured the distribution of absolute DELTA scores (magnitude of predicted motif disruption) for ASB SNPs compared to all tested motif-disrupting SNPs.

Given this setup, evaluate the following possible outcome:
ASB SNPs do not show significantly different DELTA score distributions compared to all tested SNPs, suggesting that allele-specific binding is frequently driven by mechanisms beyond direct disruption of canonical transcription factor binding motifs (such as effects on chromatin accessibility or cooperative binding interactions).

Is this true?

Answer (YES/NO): YES